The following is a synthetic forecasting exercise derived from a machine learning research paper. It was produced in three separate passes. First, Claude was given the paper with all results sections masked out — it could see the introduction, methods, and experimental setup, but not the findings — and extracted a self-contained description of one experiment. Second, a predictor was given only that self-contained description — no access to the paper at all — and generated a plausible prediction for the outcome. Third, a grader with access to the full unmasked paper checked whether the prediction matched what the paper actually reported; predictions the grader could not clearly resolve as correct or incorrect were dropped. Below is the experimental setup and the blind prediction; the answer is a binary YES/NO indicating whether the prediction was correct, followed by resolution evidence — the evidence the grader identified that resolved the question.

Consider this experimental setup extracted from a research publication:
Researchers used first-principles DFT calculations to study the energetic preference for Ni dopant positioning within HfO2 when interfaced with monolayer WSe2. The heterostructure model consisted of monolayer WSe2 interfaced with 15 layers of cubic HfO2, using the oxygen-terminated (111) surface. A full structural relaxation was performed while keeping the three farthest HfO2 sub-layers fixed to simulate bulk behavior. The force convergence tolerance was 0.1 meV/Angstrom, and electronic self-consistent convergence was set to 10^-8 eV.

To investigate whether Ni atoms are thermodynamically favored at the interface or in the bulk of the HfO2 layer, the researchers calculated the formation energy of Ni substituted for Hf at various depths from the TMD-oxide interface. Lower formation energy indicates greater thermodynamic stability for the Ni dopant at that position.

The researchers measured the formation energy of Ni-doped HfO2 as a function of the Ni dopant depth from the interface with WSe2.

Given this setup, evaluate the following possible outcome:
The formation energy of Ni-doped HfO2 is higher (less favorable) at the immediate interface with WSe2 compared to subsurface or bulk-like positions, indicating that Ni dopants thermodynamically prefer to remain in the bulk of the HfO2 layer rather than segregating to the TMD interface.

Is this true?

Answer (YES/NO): NO